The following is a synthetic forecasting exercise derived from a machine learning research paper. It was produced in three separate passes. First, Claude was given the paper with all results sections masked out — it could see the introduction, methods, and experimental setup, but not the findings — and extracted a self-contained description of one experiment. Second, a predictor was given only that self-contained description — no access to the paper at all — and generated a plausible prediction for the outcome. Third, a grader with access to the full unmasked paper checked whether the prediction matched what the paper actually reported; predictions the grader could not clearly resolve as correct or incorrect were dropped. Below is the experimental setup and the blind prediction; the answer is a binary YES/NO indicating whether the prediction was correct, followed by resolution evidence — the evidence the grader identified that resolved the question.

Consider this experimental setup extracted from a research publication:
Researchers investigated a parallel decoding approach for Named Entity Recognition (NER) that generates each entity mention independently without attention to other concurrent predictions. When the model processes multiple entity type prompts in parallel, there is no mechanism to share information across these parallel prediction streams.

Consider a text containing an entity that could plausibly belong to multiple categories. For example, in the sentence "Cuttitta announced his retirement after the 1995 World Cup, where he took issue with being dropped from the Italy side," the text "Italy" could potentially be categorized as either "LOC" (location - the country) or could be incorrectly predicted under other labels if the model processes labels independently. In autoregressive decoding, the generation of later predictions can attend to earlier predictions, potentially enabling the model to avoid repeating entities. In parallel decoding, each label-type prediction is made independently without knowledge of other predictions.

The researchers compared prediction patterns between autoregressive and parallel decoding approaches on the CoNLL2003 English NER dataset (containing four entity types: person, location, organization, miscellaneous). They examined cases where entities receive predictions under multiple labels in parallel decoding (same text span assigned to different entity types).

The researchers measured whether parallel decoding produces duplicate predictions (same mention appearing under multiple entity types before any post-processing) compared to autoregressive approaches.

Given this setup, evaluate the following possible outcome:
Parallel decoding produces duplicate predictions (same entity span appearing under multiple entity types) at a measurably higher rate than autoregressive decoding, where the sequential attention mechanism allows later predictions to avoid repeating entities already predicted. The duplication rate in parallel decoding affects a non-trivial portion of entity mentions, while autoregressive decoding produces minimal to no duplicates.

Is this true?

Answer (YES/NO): NO